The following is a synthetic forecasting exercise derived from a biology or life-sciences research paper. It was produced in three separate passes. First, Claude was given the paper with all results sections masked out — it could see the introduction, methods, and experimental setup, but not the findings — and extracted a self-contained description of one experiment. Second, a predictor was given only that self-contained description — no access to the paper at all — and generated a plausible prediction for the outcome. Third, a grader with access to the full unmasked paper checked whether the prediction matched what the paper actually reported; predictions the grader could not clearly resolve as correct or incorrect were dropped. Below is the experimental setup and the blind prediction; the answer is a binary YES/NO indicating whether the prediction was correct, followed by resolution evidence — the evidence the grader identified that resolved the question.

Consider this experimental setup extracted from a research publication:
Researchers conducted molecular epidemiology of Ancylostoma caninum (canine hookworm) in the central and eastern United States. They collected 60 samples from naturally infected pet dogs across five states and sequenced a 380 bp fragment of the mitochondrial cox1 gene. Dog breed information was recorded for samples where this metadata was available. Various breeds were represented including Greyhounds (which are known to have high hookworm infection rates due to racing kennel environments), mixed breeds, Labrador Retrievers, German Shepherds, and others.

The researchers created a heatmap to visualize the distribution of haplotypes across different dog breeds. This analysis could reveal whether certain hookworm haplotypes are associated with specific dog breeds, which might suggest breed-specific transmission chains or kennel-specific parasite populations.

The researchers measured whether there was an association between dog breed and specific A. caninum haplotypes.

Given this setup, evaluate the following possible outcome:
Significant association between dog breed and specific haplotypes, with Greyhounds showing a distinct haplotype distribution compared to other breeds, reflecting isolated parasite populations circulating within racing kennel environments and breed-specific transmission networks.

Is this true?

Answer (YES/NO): NO